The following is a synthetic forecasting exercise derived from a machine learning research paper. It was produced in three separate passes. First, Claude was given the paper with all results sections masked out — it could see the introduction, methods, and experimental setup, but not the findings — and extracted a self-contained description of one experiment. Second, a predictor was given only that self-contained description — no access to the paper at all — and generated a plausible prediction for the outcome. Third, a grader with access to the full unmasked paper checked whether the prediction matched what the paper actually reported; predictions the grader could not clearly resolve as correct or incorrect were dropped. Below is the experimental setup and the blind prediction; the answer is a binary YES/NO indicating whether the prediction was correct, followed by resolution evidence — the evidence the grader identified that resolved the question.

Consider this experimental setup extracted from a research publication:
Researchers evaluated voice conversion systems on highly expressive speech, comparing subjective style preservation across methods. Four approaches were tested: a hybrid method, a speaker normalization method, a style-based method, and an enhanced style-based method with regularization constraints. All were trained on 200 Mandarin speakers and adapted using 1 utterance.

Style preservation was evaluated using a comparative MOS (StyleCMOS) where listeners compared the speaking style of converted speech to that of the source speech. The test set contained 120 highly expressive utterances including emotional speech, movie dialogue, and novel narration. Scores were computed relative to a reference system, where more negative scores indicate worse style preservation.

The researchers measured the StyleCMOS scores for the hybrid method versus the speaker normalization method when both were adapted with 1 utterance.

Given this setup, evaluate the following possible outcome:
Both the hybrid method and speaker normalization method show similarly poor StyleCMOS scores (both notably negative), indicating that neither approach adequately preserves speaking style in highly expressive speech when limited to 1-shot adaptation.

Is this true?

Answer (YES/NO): NO